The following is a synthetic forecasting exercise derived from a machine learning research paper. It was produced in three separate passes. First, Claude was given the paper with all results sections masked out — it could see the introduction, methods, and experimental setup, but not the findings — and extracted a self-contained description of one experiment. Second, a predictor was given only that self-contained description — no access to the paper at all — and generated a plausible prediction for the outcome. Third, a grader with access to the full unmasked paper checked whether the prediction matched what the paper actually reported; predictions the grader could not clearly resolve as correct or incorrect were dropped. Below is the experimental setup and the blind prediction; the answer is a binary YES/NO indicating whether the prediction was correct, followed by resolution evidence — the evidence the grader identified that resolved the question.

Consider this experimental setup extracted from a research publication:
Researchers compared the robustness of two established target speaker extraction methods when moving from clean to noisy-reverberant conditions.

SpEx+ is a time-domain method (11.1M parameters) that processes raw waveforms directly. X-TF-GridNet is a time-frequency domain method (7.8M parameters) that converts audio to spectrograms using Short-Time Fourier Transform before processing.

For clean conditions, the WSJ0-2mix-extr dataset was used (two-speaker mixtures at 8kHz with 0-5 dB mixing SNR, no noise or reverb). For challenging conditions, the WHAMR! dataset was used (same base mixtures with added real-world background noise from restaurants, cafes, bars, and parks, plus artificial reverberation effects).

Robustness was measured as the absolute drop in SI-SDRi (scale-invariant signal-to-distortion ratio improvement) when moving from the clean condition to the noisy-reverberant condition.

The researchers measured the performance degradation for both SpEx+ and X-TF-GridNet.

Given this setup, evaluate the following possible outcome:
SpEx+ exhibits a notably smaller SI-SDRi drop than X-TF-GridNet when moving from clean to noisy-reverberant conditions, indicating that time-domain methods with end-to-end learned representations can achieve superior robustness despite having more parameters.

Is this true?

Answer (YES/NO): NO